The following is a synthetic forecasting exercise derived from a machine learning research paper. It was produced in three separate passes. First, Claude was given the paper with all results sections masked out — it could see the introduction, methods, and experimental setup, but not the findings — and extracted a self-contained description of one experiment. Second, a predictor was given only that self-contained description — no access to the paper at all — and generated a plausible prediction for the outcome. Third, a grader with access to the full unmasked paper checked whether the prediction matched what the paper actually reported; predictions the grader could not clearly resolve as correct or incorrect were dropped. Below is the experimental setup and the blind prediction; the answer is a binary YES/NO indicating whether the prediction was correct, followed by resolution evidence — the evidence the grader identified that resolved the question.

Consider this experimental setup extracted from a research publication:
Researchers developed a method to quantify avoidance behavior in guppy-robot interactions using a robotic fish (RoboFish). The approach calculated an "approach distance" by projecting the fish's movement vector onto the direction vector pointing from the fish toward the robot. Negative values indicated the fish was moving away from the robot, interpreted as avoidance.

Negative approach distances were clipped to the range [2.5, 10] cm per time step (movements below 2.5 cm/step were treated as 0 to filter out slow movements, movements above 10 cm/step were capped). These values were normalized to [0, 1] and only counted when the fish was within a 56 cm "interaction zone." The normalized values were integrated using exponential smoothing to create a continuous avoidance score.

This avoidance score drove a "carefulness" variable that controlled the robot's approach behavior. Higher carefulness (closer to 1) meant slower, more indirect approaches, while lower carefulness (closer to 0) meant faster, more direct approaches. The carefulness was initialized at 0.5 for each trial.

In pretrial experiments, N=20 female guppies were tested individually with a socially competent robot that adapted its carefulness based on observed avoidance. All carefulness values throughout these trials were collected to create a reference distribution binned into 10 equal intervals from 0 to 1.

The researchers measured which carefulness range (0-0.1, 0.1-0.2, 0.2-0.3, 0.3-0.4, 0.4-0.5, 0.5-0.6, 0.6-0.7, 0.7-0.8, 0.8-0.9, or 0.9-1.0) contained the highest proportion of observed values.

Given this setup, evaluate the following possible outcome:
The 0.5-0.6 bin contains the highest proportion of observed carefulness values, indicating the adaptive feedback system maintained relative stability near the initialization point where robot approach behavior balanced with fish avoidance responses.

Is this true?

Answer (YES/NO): NO